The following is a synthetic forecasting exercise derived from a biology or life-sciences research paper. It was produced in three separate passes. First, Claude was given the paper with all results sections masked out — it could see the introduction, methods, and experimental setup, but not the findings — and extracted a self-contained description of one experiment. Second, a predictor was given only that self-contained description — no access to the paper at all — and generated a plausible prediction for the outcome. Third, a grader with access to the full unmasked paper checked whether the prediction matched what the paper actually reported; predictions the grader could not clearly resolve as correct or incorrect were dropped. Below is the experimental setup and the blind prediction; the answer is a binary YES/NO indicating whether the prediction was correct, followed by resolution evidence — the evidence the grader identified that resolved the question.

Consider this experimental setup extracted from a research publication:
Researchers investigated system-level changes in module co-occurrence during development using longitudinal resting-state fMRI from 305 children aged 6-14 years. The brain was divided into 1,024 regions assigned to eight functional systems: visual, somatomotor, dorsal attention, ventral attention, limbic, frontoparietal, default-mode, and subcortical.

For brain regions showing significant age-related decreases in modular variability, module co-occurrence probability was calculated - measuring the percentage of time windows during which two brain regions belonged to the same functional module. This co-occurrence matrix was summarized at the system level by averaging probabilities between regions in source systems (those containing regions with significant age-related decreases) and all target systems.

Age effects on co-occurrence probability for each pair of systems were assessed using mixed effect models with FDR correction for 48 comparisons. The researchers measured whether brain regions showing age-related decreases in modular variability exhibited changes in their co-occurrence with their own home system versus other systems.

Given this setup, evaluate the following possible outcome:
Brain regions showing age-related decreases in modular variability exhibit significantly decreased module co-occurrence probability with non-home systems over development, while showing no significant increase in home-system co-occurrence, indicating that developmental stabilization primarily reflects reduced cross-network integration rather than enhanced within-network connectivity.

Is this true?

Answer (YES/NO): NO